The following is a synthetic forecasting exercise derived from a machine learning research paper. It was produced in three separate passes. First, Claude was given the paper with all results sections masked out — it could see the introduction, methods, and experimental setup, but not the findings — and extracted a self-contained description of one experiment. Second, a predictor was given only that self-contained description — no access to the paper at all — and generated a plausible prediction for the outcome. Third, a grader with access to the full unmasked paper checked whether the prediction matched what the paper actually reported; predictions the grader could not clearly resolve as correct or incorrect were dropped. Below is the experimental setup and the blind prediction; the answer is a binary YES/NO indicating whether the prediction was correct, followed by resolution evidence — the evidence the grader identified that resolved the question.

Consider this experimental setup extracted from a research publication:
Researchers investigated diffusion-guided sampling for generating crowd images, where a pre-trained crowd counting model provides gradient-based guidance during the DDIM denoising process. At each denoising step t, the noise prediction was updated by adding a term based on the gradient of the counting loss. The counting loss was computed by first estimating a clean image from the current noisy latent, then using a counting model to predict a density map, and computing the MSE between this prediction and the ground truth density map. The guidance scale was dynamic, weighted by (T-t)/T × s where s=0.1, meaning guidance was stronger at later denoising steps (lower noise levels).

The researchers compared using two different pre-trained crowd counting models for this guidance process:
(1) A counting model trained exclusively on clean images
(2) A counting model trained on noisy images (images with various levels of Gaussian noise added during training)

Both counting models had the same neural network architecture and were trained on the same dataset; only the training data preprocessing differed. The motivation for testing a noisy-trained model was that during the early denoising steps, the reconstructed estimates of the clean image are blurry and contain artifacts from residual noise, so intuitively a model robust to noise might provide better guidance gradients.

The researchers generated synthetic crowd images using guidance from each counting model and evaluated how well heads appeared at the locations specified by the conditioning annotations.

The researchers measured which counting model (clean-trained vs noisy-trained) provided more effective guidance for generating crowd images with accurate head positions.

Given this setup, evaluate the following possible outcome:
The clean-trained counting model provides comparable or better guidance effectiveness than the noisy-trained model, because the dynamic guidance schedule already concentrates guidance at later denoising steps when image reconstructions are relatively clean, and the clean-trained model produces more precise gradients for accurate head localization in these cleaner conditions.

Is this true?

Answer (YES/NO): YES